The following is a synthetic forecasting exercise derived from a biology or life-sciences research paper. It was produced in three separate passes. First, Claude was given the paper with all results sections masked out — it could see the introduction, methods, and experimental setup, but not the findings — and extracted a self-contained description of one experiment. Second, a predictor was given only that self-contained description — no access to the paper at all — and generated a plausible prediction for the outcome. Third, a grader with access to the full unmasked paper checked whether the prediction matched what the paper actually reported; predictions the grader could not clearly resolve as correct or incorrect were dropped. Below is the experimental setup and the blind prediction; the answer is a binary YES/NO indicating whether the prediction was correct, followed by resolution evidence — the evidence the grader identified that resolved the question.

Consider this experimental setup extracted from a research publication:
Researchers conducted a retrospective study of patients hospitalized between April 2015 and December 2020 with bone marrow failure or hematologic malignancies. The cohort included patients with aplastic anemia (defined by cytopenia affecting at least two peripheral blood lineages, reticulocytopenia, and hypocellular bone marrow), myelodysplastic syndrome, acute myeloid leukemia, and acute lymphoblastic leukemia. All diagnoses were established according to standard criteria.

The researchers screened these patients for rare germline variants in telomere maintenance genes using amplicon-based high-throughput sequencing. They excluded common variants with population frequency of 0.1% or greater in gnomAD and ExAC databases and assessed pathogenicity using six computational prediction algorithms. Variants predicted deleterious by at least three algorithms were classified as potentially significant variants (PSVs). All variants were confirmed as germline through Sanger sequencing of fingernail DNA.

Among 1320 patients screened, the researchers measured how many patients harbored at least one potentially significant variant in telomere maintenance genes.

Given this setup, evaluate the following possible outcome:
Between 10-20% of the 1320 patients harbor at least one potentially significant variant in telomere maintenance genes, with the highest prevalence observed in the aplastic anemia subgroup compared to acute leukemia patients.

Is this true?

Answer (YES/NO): NO